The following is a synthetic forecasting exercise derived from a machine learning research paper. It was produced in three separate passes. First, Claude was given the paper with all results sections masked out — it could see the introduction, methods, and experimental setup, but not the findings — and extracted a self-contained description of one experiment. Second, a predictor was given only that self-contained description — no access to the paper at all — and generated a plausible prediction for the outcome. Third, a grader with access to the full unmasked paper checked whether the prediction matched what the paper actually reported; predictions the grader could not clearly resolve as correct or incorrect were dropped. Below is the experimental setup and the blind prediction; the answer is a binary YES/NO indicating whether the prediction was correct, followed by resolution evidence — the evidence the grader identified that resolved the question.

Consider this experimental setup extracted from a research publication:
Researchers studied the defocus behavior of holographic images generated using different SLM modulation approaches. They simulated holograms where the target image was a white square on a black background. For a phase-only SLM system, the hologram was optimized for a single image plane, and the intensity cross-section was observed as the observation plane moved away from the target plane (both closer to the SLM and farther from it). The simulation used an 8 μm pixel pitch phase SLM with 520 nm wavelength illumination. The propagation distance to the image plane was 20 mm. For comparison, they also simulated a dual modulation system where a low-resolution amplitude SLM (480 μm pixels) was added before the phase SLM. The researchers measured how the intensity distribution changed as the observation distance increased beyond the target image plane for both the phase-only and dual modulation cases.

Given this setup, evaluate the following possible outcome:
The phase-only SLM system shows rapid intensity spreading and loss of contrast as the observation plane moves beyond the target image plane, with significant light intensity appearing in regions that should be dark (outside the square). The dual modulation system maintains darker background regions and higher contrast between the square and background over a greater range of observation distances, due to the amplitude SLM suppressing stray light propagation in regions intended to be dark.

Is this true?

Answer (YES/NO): YES